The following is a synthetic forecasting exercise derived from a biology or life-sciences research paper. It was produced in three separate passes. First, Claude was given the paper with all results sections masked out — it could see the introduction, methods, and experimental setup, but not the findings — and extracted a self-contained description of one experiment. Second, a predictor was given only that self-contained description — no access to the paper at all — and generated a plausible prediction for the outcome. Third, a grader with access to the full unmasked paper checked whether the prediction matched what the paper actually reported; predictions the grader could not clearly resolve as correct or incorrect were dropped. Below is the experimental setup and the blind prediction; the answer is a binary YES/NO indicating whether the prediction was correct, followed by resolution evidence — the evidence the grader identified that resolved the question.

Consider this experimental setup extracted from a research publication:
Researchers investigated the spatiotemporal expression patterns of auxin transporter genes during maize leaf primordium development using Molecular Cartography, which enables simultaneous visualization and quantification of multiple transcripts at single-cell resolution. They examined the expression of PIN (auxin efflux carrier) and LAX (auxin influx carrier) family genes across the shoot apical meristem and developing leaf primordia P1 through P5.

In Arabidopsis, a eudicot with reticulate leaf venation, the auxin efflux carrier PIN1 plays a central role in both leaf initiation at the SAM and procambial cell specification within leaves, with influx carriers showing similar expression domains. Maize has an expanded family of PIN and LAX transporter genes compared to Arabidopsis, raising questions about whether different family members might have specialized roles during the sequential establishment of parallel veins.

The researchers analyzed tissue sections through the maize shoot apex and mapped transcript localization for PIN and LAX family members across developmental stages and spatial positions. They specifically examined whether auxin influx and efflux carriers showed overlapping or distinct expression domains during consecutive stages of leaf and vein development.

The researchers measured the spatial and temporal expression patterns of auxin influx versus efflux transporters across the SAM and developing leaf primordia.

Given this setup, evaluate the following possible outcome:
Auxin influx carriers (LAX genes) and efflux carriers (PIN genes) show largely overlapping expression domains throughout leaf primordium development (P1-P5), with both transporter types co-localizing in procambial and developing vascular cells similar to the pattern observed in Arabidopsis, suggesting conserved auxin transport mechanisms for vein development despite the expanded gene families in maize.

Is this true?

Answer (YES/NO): NO